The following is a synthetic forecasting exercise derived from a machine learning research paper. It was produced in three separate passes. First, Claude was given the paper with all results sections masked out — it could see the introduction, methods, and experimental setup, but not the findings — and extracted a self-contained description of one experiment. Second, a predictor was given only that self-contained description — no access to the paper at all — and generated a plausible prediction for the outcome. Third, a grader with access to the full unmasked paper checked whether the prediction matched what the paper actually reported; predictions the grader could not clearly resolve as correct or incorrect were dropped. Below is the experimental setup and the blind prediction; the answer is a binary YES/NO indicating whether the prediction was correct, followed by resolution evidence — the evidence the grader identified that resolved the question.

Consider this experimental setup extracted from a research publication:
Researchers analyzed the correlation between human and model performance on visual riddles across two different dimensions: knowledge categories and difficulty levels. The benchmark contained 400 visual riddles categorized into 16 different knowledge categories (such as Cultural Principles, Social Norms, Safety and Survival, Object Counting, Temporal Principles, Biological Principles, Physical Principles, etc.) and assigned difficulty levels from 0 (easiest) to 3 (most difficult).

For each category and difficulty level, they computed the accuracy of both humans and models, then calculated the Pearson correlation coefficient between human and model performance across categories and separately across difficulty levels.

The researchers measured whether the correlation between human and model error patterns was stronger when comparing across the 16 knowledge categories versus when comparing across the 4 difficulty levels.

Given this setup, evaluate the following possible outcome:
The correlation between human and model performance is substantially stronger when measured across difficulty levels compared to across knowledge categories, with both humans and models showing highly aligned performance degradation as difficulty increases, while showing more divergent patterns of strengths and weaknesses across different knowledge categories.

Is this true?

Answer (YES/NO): YES